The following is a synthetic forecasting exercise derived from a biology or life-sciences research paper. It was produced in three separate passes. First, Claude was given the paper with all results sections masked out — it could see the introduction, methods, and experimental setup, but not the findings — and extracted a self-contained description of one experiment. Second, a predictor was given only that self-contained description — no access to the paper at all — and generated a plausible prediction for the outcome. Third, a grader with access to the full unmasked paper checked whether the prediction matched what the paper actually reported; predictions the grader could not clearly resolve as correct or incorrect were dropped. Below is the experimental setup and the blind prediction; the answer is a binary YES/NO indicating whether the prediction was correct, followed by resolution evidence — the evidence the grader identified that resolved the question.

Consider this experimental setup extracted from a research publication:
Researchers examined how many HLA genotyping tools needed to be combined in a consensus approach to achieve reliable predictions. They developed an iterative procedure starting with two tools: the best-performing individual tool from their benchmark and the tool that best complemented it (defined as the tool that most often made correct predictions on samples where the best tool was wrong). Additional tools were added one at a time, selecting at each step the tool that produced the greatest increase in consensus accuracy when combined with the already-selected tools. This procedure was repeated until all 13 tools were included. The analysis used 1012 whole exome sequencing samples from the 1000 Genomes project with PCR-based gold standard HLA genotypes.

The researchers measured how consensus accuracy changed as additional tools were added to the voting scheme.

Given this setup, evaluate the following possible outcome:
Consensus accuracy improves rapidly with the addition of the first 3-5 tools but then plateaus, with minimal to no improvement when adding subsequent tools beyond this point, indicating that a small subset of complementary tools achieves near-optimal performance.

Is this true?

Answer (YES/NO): YES